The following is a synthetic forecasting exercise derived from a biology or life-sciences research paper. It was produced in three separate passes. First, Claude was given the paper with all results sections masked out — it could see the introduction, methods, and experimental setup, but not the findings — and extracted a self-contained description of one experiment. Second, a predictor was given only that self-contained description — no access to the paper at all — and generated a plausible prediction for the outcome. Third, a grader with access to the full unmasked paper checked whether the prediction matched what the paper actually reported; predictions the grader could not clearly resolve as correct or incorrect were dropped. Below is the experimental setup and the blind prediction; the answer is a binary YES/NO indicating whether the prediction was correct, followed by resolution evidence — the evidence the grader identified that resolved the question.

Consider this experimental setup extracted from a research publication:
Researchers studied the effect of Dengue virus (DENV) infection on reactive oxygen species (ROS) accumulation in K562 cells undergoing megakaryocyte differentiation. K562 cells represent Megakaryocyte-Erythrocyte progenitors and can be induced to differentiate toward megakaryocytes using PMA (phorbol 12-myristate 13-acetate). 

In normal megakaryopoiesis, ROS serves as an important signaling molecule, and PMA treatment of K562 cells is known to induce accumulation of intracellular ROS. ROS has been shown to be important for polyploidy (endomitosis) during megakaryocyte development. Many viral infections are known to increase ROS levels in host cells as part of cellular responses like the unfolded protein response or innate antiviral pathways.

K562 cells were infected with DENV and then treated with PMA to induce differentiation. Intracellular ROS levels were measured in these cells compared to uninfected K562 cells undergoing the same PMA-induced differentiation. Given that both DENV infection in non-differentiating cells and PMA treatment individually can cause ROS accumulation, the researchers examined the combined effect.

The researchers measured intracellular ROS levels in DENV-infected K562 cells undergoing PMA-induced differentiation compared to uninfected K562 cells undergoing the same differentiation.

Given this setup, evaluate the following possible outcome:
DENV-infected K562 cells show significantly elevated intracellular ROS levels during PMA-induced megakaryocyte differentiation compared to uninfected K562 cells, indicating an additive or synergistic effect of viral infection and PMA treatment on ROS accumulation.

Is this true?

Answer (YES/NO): NO